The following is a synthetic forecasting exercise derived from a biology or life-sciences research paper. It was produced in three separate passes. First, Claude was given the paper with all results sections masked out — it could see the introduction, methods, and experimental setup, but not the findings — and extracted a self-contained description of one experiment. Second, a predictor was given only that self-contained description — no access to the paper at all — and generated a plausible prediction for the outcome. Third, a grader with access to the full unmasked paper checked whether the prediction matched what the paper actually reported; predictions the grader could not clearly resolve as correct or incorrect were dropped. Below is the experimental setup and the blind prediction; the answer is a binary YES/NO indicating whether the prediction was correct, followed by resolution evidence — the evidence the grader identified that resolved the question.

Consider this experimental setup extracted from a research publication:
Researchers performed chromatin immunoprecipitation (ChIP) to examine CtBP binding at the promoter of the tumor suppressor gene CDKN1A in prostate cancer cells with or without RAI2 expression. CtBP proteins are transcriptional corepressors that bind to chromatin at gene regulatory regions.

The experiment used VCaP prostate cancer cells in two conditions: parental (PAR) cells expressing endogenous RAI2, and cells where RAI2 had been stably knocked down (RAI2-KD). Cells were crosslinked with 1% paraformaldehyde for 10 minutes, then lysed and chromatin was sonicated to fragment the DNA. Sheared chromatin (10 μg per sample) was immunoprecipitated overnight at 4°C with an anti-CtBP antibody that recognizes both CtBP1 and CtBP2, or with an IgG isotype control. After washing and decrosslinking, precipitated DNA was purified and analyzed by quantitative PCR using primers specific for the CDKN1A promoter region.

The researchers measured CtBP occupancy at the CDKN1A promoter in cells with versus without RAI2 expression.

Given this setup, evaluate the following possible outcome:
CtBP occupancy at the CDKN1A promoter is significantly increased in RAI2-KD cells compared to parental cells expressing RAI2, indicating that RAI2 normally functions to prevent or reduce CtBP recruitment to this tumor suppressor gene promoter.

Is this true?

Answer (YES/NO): YES